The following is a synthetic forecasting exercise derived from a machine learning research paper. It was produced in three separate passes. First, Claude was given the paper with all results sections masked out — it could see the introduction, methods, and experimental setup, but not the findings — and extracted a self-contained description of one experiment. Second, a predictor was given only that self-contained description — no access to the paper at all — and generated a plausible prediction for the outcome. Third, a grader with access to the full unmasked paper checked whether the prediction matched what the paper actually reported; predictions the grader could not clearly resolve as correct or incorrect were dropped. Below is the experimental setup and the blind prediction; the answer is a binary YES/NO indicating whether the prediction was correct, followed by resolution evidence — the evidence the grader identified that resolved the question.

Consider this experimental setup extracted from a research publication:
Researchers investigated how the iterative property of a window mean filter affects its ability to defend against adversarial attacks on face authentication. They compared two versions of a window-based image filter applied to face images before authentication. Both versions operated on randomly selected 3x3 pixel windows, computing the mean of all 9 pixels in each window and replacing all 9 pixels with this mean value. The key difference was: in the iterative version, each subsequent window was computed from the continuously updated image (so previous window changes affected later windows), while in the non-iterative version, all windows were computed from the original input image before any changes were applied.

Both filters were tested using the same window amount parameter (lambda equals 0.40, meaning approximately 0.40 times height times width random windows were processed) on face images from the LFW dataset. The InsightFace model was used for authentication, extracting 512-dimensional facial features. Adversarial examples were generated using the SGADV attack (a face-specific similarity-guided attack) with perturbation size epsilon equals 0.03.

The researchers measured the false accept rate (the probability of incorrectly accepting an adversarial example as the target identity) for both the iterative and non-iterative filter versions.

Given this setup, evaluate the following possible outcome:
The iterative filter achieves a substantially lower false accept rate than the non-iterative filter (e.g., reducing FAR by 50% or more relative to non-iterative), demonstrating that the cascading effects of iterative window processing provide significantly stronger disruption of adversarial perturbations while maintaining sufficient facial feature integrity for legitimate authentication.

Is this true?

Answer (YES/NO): NO